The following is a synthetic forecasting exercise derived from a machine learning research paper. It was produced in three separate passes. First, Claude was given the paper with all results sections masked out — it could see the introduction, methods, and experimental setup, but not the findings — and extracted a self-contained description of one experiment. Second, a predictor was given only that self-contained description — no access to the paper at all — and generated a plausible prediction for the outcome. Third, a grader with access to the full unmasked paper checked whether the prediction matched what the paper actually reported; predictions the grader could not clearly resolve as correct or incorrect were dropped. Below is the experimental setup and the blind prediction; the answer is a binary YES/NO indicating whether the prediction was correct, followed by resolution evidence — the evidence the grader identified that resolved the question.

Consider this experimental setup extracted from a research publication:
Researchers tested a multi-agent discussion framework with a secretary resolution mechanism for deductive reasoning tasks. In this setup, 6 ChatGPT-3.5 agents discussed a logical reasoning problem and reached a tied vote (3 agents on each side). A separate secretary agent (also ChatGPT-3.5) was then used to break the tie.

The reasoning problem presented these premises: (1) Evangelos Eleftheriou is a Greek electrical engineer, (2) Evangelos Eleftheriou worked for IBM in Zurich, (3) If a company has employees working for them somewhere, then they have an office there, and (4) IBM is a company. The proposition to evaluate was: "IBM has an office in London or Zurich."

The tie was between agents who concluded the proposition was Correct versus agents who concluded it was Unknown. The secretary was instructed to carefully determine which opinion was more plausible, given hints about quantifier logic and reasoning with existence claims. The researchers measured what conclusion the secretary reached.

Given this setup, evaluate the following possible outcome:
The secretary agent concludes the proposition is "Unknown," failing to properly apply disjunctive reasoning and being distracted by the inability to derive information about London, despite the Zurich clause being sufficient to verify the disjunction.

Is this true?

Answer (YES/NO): NO